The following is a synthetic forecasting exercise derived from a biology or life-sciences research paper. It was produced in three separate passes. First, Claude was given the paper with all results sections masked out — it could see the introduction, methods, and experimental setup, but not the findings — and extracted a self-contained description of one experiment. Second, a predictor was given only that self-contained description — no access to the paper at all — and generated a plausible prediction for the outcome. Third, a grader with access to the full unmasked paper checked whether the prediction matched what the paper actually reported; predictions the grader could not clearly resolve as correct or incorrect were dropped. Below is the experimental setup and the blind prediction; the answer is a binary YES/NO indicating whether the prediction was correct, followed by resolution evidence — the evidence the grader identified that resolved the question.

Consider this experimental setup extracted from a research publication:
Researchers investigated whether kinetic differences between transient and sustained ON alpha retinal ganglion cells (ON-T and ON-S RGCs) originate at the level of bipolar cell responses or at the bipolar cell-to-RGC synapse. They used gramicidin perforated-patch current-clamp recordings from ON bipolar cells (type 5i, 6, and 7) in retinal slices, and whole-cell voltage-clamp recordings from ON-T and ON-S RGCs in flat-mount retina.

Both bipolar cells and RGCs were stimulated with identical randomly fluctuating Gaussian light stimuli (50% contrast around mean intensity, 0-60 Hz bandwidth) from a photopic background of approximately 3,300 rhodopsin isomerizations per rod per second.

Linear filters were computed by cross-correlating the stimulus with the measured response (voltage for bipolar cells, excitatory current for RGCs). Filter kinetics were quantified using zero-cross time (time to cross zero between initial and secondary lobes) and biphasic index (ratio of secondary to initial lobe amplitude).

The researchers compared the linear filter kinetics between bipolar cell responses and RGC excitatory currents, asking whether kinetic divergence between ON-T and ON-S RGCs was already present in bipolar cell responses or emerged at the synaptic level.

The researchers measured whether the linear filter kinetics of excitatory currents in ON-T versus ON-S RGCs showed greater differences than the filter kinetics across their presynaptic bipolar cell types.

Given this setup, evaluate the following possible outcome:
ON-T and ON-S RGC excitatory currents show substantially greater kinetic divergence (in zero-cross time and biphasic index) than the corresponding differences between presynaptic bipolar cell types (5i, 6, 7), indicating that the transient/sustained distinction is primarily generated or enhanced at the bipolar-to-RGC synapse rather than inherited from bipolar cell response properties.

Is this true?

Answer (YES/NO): YES